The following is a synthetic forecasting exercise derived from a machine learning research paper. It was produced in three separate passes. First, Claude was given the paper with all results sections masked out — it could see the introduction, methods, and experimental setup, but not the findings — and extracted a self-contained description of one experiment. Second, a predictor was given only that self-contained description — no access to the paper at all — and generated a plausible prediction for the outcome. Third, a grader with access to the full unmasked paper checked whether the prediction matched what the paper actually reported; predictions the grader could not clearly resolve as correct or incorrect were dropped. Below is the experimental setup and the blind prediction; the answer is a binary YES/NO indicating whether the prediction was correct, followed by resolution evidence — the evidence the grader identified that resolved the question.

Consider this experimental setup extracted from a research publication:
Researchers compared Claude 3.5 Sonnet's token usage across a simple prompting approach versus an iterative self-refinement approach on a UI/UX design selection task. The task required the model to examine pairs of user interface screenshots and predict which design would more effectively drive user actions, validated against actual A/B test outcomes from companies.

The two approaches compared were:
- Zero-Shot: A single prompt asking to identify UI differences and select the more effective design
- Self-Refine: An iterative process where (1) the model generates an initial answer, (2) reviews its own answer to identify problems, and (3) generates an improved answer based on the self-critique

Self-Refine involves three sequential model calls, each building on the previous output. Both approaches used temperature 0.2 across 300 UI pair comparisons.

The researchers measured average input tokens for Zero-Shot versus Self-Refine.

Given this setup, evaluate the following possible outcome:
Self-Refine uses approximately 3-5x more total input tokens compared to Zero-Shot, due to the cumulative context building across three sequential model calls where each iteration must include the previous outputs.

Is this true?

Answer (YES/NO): YES